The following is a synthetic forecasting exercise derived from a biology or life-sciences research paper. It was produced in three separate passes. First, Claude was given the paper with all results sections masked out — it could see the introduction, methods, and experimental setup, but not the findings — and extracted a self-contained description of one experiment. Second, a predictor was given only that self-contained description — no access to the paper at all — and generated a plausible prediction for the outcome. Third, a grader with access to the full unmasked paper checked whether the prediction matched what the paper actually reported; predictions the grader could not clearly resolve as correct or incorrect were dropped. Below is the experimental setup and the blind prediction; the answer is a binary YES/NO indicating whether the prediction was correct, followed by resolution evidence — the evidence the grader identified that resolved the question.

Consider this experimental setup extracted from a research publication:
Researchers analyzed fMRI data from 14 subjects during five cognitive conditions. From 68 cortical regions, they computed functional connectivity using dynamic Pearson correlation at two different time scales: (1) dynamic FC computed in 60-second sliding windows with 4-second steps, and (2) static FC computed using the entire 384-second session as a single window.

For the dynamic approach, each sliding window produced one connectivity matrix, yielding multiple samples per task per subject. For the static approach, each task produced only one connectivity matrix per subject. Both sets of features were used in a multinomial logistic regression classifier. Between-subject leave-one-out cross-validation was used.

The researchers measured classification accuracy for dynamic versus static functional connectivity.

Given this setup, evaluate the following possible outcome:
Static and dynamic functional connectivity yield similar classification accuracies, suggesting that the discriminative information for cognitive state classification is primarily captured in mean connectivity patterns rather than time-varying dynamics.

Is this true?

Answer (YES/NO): NO